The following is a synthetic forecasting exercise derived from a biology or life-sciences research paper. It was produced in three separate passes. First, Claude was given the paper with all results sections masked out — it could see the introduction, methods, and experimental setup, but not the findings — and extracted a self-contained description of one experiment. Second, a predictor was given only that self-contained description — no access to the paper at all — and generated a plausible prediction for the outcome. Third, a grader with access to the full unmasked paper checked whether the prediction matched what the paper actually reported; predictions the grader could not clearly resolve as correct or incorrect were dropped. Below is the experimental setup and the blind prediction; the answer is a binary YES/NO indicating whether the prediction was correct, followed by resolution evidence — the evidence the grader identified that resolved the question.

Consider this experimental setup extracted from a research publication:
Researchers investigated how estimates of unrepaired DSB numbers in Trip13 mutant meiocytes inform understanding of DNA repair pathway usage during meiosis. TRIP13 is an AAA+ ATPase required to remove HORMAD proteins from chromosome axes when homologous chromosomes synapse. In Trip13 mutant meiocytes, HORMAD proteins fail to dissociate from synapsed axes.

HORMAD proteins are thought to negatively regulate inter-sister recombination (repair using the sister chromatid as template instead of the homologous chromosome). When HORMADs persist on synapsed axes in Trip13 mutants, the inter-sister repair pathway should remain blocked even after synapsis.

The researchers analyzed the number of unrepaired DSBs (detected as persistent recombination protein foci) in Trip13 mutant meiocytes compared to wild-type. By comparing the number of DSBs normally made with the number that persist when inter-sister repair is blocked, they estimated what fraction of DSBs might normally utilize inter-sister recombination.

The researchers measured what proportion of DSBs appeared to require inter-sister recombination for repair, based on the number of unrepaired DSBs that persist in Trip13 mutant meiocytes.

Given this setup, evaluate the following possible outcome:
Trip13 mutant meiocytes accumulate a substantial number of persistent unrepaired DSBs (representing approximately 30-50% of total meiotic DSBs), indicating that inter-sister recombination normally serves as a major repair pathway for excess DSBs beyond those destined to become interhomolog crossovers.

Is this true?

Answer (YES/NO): NO